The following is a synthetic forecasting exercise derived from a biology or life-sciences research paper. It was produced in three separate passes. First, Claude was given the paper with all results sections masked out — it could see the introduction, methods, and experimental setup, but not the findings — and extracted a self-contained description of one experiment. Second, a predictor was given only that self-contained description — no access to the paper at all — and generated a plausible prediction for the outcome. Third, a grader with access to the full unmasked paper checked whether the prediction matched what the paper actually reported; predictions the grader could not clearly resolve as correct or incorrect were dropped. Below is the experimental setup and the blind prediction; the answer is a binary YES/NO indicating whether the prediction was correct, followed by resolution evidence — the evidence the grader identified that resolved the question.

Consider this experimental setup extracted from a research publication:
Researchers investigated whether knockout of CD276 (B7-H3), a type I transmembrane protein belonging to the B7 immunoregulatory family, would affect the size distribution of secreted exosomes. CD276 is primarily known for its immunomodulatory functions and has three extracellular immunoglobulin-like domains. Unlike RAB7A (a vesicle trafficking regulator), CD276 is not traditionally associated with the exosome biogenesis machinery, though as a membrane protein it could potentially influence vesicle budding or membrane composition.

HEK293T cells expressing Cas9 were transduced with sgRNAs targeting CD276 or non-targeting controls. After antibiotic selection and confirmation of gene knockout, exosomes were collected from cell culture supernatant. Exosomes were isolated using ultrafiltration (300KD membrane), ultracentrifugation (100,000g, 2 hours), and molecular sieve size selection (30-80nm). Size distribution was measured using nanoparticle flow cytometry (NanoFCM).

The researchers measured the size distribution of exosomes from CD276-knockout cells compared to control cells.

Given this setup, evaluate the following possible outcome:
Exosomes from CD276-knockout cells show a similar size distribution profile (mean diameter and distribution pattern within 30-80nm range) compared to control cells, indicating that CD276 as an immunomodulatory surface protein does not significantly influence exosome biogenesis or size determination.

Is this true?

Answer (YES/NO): NO